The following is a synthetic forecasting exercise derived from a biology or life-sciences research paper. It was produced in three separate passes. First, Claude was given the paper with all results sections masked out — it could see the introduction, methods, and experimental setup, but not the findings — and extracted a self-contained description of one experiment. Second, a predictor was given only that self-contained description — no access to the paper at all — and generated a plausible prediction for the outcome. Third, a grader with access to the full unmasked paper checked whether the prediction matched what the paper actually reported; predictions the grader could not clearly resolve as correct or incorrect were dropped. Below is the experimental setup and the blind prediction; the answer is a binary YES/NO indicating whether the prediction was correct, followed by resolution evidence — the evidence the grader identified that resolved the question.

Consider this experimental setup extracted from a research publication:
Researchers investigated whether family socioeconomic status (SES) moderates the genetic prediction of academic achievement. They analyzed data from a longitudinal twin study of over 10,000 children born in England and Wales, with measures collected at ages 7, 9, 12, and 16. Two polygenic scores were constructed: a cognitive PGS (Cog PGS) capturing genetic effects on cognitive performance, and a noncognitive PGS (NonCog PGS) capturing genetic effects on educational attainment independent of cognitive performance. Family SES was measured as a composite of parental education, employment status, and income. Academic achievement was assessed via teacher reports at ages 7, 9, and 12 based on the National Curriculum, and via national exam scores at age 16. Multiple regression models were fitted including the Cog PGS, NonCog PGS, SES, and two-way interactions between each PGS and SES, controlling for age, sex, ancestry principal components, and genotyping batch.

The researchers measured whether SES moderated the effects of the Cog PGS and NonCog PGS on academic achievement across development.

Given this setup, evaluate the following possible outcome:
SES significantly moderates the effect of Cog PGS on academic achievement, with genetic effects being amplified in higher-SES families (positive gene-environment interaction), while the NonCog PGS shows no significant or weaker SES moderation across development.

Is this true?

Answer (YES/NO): NO